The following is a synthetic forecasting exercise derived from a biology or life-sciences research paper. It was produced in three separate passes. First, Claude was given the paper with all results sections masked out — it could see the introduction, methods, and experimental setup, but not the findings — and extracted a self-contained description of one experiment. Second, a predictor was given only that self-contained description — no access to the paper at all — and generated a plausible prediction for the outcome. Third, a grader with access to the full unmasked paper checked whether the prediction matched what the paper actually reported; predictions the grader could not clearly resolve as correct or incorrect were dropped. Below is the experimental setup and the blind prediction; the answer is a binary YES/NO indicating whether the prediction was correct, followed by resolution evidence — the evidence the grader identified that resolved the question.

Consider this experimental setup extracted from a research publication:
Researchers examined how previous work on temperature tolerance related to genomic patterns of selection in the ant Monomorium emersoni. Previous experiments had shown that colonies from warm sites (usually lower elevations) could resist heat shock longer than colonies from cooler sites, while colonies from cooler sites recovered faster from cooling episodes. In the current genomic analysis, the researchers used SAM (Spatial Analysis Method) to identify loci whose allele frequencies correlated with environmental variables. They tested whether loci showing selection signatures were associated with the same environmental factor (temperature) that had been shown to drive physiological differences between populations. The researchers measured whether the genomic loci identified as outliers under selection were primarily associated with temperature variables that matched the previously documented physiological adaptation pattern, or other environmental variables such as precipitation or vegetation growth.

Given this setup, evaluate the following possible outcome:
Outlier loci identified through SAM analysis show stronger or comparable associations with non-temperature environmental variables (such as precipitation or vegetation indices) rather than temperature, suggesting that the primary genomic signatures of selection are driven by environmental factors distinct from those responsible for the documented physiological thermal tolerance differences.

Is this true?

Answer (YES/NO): NO